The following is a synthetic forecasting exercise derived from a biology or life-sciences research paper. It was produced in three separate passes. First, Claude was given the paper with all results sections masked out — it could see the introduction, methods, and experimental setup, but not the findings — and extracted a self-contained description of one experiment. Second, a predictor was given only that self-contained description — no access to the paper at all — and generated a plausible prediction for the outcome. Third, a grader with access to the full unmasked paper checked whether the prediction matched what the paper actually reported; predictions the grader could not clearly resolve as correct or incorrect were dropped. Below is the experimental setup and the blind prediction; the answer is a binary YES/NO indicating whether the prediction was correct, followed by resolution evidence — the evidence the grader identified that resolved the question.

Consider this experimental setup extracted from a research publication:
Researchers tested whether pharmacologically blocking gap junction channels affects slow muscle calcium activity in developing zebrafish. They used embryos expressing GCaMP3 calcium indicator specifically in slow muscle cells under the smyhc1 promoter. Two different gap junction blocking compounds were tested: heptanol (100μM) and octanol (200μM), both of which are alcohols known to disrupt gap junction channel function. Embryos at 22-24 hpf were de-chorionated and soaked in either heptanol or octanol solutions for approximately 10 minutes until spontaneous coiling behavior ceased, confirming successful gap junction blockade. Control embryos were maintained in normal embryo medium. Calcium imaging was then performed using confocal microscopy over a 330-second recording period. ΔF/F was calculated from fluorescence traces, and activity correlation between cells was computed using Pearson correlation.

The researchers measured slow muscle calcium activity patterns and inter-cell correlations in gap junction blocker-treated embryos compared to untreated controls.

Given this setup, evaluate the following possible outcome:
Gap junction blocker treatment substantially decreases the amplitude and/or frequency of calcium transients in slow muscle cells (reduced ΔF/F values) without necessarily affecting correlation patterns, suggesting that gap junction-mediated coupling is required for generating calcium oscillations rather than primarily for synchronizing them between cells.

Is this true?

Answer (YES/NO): NO